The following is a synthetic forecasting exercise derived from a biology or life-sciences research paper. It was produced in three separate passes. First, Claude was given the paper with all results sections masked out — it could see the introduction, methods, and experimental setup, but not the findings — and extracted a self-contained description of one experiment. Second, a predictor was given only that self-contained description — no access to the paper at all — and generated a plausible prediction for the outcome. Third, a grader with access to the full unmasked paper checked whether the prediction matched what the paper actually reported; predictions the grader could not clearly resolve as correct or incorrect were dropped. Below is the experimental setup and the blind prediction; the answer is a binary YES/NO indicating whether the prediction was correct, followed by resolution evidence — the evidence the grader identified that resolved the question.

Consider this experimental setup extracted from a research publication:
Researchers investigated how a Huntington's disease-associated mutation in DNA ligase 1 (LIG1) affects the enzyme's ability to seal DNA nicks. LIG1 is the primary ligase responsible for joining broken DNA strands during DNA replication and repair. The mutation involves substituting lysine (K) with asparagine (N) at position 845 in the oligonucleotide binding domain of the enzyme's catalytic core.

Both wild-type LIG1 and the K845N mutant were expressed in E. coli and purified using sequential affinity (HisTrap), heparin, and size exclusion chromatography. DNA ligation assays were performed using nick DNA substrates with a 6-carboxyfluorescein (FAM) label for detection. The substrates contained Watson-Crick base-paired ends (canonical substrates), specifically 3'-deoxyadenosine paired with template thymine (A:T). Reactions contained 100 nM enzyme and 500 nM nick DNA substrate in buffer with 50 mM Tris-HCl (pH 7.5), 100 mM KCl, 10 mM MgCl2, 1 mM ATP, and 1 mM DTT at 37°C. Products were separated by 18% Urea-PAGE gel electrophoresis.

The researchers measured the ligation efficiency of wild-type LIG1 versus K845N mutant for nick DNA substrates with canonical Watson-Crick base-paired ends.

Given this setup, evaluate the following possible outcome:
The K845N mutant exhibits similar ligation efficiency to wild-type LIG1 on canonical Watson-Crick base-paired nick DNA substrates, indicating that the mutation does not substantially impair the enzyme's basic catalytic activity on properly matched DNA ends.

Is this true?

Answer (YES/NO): YES